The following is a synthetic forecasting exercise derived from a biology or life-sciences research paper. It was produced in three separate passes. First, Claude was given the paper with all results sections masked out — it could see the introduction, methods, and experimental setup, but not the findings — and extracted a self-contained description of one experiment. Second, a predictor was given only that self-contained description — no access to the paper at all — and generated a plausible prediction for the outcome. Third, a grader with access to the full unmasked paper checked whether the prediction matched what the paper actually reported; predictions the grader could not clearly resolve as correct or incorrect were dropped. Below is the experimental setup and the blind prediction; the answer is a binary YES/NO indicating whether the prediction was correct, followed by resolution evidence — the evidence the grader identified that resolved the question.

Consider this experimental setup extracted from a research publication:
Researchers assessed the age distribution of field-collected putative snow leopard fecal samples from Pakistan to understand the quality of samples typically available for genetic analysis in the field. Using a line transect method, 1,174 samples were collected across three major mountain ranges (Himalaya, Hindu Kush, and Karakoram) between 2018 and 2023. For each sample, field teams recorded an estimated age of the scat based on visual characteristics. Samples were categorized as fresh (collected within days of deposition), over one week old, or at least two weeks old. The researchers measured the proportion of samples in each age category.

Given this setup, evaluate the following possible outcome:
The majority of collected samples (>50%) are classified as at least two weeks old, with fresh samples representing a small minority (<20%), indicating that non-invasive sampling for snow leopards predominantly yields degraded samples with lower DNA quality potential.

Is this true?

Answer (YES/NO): YES